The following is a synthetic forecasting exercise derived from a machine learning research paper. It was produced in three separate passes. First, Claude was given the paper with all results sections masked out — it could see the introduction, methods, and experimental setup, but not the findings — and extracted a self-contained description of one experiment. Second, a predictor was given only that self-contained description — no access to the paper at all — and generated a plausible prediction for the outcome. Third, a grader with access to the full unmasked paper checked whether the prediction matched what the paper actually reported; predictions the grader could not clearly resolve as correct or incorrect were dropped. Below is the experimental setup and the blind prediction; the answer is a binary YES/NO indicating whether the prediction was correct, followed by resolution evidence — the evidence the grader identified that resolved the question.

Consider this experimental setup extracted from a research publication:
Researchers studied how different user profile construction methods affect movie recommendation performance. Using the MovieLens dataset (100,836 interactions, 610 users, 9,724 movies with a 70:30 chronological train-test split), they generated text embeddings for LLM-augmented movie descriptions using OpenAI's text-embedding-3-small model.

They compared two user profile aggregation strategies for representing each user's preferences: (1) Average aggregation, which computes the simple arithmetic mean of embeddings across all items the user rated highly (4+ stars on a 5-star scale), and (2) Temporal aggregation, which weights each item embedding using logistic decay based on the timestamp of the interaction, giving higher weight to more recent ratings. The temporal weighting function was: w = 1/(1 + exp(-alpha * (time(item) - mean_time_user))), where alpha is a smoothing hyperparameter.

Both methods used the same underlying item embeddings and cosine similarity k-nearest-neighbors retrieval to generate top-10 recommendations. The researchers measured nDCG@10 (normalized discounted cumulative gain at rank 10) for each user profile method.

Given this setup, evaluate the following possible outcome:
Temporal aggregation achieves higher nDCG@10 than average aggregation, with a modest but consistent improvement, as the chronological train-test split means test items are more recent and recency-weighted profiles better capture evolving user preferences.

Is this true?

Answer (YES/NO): NO